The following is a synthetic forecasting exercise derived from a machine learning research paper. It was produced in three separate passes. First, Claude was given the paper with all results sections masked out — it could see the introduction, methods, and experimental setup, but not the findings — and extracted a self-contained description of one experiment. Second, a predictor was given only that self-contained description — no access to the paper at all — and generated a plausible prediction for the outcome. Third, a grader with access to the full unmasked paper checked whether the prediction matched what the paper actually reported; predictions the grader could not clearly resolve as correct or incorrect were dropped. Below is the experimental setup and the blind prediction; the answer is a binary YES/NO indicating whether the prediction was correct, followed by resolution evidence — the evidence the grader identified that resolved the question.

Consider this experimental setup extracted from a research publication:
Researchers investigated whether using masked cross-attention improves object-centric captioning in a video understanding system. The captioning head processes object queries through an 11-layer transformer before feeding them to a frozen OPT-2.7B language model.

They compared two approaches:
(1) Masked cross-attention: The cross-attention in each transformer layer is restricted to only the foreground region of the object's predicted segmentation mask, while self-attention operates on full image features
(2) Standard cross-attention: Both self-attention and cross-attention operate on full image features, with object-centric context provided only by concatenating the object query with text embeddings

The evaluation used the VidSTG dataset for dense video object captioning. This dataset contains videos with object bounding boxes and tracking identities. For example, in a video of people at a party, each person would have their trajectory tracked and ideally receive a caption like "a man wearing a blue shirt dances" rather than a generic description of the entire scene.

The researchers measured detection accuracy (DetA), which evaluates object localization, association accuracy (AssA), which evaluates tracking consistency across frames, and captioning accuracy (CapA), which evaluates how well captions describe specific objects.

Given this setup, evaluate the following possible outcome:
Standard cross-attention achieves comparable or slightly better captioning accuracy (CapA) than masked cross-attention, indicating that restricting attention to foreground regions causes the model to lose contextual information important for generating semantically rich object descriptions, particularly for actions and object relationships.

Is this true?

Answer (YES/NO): NO